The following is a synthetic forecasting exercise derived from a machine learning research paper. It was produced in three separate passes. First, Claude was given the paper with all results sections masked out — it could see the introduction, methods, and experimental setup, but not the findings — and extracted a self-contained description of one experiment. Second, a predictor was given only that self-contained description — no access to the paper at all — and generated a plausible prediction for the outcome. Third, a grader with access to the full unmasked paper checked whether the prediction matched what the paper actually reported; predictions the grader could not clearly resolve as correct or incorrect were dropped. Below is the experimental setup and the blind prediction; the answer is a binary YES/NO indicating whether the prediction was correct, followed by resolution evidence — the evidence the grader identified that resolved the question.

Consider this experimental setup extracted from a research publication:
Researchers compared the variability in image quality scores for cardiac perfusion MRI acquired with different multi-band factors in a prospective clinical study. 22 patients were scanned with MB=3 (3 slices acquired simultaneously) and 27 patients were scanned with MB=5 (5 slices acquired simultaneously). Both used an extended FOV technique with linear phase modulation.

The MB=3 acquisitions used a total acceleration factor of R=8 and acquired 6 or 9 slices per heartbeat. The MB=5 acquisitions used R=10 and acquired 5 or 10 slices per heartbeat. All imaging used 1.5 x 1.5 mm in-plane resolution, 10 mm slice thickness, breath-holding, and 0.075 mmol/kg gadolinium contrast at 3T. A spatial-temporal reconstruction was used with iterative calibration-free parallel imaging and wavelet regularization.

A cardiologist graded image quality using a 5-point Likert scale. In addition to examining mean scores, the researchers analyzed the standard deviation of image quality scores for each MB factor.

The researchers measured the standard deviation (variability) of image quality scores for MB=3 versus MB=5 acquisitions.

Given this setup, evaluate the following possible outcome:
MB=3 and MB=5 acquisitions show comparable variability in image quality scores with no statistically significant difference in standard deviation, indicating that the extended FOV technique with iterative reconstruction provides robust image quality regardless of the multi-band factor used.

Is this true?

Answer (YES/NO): NO